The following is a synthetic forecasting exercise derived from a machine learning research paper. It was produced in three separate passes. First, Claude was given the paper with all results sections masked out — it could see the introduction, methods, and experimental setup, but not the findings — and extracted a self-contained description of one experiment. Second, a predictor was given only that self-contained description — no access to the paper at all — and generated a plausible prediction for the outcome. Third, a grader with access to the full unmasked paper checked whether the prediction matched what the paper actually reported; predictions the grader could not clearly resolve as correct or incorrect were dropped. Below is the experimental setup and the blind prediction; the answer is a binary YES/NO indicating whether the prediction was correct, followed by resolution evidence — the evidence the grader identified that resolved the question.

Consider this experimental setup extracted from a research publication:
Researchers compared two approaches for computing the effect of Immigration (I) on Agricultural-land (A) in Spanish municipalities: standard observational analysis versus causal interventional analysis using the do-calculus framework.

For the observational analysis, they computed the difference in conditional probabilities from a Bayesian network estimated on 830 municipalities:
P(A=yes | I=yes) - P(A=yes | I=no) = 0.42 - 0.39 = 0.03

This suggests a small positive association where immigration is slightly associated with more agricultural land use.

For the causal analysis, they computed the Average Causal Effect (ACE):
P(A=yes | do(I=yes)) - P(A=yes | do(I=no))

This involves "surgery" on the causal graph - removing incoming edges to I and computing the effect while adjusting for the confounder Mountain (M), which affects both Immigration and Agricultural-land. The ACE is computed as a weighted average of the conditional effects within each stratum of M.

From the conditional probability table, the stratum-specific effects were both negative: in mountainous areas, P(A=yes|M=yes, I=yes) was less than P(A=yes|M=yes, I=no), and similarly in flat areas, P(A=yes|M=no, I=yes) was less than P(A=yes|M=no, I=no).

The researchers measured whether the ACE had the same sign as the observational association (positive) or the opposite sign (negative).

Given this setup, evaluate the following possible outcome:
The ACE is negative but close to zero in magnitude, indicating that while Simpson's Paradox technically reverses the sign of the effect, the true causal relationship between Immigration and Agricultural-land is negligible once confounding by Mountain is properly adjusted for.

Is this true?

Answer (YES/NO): NO